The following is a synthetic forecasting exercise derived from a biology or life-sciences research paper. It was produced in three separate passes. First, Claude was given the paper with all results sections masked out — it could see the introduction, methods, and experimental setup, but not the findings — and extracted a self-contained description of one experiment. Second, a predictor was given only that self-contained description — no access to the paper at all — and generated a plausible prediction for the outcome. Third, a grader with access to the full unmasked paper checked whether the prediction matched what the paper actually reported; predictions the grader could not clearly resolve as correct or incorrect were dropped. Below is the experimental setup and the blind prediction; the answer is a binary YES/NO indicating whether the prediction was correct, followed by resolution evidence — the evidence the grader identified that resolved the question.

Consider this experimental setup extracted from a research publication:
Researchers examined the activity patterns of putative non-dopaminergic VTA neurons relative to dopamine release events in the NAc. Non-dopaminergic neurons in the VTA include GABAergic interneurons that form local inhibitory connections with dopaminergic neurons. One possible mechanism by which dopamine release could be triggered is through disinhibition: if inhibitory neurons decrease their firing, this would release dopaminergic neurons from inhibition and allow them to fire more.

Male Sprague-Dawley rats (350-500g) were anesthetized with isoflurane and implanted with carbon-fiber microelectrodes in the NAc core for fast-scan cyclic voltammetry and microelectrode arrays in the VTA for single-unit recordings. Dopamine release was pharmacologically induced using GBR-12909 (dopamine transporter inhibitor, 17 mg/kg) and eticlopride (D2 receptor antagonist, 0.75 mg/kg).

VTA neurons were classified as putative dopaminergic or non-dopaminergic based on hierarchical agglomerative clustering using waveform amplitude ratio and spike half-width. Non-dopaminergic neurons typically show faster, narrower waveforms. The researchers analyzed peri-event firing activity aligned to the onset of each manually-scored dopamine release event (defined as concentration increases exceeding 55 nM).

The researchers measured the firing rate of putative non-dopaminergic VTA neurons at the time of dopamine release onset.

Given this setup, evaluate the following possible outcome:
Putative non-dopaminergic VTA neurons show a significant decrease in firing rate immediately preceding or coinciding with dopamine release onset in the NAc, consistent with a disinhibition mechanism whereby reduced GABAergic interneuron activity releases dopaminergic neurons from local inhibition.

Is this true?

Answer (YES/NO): NO